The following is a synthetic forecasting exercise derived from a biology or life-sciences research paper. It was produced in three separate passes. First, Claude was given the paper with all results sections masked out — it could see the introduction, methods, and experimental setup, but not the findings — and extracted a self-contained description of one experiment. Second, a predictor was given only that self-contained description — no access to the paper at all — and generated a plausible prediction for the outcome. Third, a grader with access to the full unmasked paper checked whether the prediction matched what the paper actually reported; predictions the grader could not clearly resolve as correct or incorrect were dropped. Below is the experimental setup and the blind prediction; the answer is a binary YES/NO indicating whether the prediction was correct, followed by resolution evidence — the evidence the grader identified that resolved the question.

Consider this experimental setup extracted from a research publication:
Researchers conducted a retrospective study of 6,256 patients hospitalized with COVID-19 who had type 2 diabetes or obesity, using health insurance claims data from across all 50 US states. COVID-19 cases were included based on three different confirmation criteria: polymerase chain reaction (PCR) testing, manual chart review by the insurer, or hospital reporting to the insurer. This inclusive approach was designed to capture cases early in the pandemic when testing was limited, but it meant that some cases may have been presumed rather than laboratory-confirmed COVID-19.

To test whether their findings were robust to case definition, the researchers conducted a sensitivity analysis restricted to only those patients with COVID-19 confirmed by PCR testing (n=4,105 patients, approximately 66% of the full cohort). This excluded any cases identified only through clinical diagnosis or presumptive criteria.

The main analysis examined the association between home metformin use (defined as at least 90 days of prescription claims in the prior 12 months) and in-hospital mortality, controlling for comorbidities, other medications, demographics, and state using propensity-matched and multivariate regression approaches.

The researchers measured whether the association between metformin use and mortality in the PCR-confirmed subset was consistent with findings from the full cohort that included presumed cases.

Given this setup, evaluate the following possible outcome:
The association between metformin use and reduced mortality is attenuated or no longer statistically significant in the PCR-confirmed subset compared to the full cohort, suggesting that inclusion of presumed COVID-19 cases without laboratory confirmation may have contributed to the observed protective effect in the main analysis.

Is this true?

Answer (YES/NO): NO